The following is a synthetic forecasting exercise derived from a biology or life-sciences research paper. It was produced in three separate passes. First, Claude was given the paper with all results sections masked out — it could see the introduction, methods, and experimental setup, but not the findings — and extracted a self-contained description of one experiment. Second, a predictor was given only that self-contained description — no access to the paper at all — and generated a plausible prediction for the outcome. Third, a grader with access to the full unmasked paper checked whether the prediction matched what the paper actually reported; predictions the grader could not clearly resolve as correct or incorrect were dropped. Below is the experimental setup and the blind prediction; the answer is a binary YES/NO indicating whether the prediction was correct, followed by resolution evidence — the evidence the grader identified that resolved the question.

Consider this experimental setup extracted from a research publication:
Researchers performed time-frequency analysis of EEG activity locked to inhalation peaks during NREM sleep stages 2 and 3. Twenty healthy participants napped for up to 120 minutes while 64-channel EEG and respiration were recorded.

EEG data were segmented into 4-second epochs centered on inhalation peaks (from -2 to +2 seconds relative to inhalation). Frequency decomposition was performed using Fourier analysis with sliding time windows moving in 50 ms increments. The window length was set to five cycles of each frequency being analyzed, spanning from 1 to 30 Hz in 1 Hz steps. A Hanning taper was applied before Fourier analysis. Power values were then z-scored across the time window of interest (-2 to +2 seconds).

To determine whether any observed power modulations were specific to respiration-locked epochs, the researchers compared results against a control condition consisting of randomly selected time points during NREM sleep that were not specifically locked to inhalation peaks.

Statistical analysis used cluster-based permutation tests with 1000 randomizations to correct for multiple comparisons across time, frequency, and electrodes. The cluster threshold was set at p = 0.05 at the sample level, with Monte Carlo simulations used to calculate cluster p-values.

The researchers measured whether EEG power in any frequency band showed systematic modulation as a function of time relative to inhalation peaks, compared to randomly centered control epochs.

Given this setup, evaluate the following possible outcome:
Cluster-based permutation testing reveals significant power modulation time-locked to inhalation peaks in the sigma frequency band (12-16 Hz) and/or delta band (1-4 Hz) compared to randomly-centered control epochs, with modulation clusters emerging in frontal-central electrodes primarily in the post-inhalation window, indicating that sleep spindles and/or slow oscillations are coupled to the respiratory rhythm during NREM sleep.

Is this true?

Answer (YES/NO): NO